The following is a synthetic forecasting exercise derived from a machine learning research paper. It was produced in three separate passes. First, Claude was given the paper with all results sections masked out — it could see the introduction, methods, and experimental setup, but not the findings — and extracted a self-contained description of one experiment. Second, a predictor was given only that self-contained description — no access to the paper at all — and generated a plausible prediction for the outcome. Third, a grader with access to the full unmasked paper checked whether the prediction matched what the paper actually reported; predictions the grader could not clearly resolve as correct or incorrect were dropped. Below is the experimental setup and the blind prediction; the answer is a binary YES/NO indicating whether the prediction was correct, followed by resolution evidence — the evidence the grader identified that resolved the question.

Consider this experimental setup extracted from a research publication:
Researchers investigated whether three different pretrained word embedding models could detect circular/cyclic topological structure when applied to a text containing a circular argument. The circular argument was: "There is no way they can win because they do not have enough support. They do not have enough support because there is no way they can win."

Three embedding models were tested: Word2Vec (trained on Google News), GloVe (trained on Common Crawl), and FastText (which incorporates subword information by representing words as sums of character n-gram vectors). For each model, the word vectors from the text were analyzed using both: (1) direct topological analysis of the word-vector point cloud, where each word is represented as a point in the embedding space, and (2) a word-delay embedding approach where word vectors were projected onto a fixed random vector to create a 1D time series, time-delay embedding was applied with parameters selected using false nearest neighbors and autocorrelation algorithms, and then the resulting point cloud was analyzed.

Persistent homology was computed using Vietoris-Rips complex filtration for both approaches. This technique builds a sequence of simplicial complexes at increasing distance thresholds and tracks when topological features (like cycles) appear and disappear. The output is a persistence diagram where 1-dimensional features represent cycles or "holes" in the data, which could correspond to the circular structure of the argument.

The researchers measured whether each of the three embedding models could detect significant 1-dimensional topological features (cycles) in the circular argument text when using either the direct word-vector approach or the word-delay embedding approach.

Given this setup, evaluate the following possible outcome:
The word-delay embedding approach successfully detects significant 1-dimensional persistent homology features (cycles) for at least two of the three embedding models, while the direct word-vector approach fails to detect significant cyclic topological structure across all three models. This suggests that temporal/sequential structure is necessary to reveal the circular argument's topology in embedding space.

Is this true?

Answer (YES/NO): NO